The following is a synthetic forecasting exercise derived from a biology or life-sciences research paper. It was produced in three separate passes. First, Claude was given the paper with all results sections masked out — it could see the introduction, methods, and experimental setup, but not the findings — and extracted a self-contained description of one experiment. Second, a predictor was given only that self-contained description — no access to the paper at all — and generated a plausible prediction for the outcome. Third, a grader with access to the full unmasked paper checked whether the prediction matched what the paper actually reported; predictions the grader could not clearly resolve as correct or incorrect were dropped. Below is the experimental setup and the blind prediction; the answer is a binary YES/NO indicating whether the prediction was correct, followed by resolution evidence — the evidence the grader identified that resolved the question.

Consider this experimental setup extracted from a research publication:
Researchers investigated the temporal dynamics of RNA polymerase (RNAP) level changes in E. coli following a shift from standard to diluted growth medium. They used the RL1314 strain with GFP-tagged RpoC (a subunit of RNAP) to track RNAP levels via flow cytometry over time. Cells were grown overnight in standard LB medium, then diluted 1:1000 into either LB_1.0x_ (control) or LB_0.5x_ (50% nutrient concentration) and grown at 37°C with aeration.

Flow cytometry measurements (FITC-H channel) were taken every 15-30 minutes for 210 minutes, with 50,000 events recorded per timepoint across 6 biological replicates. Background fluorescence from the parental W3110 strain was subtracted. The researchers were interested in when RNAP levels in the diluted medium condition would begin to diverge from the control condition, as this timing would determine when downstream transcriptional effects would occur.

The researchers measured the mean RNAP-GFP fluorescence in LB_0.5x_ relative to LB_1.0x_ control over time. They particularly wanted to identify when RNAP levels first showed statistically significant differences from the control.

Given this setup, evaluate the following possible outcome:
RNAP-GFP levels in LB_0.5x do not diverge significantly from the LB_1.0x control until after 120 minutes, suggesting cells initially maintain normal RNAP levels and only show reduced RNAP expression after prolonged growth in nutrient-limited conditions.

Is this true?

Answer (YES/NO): NO